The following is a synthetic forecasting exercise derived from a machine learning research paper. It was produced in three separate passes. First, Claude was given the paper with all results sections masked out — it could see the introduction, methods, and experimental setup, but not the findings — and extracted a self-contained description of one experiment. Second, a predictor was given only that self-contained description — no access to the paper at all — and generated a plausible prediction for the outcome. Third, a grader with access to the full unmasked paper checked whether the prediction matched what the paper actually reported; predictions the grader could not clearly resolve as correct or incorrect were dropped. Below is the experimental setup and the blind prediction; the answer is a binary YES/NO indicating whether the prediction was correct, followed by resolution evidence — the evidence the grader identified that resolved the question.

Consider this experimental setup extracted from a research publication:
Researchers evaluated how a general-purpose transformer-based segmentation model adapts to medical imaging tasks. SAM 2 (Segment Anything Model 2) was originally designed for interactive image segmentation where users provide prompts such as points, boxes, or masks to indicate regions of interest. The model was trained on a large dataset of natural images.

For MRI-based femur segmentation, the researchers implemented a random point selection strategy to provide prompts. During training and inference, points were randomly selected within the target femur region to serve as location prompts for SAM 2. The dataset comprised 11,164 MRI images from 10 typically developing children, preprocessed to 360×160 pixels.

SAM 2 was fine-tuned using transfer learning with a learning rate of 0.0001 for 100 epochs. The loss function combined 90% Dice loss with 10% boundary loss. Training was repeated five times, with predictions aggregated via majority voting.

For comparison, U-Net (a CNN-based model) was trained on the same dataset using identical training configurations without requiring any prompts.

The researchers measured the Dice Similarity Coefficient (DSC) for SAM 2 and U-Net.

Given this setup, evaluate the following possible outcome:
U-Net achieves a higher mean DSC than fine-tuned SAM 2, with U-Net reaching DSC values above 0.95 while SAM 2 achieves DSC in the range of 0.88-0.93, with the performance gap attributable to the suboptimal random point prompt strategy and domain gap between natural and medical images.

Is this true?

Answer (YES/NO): NO